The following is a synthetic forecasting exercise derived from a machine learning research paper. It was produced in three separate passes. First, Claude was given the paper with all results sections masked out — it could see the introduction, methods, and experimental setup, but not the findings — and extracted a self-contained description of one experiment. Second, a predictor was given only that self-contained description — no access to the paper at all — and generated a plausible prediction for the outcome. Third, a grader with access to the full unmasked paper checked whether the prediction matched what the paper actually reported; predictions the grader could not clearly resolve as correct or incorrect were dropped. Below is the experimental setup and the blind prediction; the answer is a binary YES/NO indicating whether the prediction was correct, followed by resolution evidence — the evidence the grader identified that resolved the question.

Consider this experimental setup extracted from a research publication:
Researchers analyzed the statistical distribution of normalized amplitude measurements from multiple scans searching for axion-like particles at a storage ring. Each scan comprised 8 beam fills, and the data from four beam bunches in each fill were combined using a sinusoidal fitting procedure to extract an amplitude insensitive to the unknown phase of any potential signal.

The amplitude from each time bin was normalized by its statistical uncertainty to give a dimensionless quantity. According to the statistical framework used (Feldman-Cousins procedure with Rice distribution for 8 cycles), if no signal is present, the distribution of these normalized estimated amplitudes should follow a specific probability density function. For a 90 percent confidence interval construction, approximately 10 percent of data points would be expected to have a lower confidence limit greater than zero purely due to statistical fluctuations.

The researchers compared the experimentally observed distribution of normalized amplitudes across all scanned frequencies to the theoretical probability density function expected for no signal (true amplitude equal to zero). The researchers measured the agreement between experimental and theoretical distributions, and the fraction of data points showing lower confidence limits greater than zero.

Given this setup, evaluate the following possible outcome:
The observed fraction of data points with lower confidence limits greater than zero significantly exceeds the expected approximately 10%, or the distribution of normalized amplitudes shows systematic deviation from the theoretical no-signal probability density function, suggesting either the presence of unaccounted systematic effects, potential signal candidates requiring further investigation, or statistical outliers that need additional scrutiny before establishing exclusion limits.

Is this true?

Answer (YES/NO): NO